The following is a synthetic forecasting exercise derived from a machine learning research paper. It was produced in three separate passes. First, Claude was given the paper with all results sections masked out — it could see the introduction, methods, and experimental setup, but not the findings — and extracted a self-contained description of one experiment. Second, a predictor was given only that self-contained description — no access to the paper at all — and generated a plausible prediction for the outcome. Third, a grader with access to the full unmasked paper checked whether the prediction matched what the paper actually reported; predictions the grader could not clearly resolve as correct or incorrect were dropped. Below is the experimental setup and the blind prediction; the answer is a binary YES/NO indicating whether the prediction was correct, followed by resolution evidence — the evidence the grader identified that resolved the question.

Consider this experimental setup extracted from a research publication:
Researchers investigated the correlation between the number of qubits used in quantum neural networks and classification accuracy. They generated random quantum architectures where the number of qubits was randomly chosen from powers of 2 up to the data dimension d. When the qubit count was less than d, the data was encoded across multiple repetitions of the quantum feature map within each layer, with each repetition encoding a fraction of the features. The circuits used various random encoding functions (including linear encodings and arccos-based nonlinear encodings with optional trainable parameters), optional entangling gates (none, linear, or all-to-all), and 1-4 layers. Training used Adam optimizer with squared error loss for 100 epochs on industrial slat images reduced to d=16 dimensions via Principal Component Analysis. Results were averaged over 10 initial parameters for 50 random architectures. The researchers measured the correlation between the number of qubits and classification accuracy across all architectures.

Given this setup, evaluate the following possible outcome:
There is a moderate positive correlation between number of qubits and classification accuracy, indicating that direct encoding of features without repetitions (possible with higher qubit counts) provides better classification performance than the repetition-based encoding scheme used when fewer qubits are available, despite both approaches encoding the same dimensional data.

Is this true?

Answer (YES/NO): NO